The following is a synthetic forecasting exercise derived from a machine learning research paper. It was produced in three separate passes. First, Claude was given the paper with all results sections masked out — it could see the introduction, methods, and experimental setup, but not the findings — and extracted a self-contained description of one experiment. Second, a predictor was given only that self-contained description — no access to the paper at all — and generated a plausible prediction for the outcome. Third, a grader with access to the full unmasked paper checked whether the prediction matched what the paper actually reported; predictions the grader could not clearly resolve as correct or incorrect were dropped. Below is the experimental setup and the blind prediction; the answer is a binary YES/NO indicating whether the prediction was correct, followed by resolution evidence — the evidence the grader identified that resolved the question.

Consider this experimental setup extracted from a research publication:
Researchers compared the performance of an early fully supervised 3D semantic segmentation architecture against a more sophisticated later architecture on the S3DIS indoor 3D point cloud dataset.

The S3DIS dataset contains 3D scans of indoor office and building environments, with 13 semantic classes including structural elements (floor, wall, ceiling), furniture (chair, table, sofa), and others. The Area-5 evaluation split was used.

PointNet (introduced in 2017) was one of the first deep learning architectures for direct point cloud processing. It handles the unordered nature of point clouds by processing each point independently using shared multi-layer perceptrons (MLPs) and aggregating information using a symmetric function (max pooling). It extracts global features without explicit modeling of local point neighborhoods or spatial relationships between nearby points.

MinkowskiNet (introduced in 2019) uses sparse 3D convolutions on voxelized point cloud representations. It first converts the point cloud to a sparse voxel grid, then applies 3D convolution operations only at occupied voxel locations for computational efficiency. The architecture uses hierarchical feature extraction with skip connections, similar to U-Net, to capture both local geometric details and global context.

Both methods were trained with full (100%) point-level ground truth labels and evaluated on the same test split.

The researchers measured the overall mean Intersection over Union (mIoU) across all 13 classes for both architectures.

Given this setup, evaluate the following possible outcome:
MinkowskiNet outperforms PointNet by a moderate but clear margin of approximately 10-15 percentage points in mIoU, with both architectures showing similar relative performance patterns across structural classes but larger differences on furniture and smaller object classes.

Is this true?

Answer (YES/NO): NO